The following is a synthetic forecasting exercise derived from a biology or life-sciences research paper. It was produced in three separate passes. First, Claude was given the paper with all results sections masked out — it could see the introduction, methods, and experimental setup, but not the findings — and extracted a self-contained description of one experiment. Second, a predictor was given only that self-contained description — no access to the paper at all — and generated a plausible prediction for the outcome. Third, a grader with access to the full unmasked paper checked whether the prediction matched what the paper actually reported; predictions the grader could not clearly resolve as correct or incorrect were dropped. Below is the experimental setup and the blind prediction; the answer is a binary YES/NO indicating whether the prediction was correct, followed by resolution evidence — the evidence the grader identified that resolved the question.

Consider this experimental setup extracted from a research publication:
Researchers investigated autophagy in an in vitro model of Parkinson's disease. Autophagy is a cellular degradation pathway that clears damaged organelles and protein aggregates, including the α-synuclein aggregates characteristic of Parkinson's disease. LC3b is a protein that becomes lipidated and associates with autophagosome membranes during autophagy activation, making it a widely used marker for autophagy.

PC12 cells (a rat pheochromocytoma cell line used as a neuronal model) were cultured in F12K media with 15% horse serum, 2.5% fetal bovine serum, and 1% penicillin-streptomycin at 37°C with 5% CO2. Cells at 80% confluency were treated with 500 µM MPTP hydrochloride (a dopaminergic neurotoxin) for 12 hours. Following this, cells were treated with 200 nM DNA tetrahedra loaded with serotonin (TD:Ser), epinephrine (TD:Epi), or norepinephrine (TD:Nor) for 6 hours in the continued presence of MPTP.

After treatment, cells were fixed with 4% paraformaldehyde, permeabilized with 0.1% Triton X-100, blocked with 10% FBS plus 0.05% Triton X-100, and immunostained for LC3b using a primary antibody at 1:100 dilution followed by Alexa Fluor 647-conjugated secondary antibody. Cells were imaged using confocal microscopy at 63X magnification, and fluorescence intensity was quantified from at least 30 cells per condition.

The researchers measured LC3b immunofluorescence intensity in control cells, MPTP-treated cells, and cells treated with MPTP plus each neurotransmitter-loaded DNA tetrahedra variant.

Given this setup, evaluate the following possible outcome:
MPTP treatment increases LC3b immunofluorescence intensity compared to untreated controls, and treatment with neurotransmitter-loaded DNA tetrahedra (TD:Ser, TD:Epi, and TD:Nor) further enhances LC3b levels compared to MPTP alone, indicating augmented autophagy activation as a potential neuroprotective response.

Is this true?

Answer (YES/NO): NO